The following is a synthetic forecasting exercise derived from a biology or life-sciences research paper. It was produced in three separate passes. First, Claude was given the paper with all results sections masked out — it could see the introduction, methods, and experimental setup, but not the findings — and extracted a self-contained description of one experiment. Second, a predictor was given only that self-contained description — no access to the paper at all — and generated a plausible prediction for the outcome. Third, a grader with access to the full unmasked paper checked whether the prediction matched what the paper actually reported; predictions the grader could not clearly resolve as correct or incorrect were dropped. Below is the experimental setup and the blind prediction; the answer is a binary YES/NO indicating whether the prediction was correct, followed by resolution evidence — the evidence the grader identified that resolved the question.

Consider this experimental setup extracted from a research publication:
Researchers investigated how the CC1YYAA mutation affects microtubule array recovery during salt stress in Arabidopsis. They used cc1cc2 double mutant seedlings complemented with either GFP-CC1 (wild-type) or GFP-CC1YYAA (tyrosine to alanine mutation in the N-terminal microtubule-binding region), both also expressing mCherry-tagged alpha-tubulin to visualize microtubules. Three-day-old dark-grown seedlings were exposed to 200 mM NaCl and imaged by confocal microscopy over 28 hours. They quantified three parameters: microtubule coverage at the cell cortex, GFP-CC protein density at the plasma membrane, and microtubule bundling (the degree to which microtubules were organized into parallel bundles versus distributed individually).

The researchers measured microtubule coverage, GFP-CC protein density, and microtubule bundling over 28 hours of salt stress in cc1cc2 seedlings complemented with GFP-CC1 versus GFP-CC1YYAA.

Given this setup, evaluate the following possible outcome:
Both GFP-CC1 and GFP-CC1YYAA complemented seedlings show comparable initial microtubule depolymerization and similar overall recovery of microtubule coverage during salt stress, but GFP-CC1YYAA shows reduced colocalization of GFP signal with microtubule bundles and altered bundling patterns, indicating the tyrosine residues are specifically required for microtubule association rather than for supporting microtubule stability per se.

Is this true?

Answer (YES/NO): NO